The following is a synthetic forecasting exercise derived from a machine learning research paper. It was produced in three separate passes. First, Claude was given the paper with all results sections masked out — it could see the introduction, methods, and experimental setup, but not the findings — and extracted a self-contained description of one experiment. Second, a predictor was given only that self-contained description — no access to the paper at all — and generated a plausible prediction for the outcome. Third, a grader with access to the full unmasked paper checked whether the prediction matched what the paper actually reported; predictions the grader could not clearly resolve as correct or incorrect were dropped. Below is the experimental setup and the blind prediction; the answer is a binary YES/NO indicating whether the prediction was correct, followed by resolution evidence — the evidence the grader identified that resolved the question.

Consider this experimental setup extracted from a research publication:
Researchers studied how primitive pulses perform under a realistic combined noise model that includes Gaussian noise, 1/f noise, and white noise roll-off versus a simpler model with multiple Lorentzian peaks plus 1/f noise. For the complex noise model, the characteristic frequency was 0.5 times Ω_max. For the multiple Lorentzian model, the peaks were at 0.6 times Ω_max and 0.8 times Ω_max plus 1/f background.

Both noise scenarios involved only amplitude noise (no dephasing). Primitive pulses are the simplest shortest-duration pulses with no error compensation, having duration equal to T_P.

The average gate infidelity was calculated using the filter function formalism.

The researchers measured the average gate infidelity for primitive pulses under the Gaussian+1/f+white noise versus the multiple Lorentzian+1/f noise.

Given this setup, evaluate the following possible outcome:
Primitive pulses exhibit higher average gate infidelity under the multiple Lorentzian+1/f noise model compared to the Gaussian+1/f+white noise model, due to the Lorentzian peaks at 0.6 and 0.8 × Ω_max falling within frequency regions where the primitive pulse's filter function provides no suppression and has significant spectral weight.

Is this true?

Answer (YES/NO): NO